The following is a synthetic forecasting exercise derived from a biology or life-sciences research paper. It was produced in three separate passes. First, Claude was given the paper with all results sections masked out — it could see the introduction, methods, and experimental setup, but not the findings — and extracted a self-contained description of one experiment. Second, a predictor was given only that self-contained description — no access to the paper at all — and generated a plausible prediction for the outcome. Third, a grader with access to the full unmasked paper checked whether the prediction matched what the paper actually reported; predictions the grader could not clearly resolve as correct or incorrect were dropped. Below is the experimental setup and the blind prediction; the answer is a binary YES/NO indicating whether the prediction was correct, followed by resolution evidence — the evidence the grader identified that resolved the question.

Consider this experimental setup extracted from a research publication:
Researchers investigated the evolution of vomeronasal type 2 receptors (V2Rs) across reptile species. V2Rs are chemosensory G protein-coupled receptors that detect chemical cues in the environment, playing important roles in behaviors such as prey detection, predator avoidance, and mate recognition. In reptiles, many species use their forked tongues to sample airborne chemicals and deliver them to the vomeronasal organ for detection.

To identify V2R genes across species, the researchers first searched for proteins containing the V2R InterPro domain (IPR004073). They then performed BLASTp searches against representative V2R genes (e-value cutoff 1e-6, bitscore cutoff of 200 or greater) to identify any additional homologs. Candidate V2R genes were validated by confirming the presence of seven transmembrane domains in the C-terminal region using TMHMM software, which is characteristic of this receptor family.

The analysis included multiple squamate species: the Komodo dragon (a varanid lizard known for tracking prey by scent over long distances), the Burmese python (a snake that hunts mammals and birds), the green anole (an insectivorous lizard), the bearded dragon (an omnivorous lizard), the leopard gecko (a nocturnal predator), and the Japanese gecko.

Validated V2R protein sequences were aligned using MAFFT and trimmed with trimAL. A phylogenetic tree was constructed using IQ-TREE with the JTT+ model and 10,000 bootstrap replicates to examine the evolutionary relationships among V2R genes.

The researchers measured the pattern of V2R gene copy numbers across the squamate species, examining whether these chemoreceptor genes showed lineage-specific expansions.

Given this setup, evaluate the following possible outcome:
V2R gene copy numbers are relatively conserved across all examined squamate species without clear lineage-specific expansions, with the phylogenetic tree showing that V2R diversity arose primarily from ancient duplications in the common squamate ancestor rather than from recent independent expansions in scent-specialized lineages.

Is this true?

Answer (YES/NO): NO